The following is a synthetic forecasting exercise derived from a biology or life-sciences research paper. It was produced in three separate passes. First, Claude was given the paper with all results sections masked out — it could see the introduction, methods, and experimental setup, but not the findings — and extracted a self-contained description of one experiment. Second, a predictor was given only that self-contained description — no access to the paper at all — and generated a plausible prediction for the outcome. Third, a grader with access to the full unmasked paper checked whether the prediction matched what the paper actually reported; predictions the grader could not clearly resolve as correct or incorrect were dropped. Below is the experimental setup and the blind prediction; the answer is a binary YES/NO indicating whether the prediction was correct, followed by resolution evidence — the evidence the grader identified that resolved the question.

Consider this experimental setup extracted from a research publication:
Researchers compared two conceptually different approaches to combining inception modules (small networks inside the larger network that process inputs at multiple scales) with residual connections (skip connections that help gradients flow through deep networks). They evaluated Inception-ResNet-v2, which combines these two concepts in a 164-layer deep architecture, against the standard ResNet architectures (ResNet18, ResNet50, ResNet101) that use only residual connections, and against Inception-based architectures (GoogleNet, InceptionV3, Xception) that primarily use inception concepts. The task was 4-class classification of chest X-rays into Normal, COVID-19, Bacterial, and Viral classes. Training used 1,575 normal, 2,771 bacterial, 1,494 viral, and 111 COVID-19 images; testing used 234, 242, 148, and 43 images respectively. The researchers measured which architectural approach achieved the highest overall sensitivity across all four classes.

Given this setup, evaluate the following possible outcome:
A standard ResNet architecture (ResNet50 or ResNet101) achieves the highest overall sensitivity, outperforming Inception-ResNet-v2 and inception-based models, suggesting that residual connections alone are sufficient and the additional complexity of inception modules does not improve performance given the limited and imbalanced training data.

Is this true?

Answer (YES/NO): NO